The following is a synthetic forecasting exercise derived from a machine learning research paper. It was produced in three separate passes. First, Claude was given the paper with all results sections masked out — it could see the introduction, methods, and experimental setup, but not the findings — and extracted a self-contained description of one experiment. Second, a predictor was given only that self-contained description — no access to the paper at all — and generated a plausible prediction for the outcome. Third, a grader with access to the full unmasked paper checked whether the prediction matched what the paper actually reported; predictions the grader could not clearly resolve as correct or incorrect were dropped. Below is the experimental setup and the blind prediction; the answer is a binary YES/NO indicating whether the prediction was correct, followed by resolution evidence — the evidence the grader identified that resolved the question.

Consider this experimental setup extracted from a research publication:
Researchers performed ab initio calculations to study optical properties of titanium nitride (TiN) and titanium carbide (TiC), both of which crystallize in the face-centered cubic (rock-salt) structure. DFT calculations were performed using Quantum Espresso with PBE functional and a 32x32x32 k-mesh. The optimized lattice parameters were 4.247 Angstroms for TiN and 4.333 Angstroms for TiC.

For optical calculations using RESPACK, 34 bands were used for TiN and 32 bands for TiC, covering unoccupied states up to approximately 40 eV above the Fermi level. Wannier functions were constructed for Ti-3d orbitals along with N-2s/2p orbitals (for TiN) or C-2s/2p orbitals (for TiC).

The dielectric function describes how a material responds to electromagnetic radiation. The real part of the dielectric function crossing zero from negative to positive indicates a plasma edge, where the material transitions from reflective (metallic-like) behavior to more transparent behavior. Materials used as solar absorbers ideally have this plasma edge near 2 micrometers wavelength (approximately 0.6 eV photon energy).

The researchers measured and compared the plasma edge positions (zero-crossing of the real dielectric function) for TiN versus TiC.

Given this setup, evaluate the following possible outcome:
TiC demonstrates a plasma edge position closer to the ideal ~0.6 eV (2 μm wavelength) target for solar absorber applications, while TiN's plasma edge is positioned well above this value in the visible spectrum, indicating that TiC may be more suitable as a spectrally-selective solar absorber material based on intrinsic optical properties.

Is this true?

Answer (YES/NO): YES